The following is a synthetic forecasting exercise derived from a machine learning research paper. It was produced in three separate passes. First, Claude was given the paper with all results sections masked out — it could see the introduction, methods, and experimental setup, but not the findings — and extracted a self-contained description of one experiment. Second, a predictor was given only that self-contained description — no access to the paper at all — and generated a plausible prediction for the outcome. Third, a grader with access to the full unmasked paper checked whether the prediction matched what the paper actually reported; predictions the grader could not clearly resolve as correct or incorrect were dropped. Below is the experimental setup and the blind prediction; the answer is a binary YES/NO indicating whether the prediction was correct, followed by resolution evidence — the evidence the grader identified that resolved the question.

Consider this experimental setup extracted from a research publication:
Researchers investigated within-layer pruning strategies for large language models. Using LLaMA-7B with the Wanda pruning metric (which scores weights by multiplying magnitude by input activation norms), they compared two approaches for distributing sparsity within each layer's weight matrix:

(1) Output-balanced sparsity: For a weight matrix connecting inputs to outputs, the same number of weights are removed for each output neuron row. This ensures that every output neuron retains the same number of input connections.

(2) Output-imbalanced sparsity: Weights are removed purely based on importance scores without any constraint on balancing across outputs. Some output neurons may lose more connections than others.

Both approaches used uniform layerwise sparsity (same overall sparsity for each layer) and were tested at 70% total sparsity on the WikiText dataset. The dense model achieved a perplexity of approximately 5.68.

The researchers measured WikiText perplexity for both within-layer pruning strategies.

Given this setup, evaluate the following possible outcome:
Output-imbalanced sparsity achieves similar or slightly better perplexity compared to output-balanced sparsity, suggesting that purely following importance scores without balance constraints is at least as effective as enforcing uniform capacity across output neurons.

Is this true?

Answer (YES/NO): NO